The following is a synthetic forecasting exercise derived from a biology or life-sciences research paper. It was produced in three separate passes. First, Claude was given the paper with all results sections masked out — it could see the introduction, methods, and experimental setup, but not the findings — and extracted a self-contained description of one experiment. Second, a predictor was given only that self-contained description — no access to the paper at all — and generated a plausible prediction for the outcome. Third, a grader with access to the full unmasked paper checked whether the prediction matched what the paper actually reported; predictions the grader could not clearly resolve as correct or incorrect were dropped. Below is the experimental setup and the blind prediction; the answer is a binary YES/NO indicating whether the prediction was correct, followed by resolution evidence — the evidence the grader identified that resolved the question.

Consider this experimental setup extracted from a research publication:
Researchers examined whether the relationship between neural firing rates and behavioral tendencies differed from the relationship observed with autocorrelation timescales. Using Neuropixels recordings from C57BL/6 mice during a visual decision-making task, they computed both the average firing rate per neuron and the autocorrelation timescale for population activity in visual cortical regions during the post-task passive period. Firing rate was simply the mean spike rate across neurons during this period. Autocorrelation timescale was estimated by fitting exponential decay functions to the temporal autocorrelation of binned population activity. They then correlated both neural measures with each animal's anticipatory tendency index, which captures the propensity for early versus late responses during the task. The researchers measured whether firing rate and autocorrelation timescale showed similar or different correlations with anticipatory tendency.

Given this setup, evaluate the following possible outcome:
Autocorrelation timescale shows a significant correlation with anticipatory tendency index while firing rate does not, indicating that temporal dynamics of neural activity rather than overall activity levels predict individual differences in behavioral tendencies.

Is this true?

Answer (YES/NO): YES